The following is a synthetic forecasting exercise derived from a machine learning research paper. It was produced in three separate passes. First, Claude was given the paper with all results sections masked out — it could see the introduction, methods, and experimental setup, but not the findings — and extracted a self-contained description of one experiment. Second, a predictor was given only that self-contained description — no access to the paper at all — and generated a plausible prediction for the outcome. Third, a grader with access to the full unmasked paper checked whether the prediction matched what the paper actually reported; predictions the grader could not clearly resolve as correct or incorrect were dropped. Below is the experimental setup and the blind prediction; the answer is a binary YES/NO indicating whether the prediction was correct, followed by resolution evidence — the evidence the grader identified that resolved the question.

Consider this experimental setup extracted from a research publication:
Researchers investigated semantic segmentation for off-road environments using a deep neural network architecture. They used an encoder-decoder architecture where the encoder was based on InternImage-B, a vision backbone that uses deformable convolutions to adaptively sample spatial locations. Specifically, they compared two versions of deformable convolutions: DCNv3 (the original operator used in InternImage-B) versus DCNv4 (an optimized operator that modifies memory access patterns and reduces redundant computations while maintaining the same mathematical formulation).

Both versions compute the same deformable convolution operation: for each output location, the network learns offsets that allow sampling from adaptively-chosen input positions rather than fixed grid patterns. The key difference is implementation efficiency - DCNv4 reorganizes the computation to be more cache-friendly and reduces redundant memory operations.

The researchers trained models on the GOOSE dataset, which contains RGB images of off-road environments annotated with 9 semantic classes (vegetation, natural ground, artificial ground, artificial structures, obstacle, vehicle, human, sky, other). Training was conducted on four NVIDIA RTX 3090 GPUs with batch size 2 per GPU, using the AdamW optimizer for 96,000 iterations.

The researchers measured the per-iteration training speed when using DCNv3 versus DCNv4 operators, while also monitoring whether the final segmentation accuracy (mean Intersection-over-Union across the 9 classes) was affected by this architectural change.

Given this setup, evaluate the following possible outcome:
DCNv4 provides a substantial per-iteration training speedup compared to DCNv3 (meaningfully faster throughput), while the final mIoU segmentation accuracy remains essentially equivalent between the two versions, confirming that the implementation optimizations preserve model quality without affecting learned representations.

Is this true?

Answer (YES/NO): YES